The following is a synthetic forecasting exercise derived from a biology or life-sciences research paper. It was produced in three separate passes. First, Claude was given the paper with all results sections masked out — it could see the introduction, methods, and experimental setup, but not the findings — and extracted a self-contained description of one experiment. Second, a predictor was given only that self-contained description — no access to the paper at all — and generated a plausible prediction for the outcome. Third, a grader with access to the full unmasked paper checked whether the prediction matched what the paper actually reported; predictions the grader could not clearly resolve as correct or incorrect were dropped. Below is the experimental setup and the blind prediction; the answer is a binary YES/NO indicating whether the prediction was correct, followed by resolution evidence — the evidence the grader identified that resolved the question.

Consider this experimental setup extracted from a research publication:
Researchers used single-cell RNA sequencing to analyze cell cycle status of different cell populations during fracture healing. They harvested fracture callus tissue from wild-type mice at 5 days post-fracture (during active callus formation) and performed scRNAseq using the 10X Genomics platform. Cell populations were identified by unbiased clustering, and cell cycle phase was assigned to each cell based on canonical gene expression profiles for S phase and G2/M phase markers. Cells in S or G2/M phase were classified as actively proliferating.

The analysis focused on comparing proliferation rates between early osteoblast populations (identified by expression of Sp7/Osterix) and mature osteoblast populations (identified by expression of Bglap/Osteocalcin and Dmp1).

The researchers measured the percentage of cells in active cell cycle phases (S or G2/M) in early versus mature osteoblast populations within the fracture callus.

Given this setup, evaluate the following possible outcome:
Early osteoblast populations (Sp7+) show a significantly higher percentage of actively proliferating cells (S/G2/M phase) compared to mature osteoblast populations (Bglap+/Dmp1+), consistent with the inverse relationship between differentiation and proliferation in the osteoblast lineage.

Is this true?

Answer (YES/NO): NO